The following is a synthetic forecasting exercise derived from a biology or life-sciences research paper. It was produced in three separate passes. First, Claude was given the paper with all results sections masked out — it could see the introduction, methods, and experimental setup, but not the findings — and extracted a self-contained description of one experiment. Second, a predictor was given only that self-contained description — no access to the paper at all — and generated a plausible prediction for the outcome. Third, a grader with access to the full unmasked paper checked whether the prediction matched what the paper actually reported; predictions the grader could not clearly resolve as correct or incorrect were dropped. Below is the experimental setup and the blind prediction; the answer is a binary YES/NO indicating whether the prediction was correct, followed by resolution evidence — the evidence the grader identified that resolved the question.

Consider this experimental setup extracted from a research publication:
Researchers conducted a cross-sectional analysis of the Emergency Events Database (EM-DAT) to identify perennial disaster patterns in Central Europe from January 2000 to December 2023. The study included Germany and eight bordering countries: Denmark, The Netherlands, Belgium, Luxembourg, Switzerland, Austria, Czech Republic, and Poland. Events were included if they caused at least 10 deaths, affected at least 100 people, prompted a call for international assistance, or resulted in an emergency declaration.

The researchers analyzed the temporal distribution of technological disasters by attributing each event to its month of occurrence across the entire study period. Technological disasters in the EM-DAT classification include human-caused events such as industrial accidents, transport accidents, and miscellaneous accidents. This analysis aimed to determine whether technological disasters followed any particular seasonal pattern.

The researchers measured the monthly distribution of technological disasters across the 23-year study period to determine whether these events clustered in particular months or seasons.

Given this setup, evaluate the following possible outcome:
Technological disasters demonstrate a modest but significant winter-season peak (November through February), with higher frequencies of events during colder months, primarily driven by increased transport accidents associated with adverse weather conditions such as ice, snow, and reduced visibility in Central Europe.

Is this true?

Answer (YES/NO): NO